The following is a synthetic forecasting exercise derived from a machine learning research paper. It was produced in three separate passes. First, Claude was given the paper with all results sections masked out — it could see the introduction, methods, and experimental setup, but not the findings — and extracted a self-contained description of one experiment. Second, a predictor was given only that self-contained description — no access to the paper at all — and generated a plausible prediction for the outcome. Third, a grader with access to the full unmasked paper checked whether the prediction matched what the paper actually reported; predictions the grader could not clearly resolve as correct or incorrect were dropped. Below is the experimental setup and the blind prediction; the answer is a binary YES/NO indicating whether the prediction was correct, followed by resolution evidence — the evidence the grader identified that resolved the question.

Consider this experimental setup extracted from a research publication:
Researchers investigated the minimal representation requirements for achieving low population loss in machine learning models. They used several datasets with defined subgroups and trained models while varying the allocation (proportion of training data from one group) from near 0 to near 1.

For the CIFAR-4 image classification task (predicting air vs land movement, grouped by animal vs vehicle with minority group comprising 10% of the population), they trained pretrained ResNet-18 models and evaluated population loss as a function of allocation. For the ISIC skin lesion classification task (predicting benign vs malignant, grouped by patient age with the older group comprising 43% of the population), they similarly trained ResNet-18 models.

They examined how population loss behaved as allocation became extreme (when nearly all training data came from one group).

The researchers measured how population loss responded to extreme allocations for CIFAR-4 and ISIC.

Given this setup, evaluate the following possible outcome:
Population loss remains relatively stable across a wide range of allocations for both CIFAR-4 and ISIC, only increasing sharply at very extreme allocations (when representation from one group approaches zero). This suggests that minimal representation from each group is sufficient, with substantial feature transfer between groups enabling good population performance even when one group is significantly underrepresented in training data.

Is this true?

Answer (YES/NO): NO